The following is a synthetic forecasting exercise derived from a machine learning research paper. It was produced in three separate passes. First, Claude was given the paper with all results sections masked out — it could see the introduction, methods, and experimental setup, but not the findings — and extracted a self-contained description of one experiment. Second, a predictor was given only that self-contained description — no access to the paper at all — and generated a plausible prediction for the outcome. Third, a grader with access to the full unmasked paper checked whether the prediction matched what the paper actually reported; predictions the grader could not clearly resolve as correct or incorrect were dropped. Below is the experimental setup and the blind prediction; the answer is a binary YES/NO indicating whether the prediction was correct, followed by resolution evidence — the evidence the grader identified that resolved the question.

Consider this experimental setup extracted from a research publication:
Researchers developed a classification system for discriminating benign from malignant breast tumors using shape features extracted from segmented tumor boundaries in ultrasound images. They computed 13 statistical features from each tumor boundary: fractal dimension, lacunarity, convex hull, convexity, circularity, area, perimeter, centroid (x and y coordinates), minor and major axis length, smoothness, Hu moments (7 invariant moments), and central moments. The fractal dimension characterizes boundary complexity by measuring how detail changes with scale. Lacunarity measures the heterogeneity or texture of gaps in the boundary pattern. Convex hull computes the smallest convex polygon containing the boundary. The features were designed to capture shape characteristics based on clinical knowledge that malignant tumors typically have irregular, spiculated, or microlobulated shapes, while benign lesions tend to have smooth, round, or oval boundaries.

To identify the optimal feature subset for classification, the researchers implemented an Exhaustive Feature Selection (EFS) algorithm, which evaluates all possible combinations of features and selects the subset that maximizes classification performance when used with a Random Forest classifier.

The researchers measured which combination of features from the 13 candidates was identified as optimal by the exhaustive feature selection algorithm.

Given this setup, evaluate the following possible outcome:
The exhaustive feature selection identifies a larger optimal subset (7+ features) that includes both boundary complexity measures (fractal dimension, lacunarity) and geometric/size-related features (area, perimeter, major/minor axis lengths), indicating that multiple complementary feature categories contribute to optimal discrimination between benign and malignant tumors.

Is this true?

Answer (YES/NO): NO